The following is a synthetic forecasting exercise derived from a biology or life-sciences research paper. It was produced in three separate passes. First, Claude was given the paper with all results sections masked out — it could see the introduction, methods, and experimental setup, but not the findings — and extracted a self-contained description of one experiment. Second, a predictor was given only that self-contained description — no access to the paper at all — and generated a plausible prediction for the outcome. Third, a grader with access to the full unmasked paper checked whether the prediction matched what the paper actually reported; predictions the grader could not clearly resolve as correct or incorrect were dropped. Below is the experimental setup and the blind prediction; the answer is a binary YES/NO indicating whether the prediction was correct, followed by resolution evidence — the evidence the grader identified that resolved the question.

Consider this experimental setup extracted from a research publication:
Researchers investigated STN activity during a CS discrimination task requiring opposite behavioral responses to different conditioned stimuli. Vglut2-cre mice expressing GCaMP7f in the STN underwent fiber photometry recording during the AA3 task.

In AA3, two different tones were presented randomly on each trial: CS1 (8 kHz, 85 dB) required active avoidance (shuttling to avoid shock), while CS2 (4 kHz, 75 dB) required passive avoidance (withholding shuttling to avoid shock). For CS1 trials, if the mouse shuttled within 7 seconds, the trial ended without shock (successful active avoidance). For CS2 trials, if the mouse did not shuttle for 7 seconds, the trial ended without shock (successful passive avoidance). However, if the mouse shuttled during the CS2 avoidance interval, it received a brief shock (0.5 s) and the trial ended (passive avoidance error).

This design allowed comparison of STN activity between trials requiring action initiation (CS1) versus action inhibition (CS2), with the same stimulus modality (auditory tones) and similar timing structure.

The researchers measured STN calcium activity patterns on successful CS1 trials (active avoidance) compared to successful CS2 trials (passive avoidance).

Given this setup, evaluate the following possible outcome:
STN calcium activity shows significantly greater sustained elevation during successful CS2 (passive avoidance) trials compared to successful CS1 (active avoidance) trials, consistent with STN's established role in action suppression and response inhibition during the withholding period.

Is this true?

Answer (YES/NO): NO